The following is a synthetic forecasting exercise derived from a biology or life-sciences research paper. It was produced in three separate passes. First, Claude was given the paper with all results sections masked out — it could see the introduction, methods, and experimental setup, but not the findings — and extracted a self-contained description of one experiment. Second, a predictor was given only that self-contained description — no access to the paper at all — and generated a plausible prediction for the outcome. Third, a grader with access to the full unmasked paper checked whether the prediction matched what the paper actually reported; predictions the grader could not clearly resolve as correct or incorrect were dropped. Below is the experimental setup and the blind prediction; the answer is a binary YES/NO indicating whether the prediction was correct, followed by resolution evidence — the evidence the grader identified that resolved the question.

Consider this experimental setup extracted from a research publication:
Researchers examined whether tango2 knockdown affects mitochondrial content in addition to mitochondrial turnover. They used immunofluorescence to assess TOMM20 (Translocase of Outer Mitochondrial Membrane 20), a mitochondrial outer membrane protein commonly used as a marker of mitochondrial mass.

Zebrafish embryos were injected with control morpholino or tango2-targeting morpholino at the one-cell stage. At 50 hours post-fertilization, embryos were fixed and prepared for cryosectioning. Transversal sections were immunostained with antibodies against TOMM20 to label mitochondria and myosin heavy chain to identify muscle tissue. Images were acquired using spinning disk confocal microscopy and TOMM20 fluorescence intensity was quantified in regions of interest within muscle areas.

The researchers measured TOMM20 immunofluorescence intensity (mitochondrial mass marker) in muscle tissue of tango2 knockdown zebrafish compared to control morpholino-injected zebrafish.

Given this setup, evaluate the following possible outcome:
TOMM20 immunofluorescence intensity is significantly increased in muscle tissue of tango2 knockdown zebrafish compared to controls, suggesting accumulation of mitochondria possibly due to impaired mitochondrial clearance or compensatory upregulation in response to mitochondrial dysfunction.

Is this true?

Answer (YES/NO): YES